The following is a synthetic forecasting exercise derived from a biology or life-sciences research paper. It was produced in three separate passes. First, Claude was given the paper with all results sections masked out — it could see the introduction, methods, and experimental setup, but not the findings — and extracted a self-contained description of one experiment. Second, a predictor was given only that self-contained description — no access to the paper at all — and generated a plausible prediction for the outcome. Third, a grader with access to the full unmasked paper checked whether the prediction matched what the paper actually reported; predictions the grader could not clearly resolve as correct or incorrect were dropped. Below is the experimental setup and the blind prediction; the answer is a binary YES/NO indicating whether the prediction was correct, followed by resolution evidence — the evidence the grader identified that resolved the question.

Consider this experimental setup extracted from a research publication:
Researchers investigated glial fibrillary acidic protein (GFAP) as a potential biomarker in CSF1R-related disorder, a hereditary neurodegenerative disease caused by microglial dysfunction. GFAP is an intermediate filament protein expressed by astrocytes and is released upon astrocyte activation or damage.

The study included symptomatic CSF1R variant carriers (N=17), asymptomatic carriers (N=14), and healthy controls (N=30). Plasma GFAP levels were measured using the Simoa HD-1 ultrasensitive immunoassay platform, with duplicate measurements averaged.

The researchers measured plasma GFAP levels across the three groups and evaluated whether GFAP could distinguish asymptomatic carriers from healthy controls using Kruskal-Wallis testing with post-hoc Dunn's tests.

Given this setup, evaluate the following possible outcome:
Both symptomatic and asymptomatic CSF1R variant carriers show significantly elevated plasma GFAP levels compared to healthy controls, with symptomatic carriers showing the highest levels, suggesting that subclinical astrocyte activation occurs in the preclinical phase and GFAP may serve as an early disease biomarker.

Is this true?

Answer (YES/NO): YES